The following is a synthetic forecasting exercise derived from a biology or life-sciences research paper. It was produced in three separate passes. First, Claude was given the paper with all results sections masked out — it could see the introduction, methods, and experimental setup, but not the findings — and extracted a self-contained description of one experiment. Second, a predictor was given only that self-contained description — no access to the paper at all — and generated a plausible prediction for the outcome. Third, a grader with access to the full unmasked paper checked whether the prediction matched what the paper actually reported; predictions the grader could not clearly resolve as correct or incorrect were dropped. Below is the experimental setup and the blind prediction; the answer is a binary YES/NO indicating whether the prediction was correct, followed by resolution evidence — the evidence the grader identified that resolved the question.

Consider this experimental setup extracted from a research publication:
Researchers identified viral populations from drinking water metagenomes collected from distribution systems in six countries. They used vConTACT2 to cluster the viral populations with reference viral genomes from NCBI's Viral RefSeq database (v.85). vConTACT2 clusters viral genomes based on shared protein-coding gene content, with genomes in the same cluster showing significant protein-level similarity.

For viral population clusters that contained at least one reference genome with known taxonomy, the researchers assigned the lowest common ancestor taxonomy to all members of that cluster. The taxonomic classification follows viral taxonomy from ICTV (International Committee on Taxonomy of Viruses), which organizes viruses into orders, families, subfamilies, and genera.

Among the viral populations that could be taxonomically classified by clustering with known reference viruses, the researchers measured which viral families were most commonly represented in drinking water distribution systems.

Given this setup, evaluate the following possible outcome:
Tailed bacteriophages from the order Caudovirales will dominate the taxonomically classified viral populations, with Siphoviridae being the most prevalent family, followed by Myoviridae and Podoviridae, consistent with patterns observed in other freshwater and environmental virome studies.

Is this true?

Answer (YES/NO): NO